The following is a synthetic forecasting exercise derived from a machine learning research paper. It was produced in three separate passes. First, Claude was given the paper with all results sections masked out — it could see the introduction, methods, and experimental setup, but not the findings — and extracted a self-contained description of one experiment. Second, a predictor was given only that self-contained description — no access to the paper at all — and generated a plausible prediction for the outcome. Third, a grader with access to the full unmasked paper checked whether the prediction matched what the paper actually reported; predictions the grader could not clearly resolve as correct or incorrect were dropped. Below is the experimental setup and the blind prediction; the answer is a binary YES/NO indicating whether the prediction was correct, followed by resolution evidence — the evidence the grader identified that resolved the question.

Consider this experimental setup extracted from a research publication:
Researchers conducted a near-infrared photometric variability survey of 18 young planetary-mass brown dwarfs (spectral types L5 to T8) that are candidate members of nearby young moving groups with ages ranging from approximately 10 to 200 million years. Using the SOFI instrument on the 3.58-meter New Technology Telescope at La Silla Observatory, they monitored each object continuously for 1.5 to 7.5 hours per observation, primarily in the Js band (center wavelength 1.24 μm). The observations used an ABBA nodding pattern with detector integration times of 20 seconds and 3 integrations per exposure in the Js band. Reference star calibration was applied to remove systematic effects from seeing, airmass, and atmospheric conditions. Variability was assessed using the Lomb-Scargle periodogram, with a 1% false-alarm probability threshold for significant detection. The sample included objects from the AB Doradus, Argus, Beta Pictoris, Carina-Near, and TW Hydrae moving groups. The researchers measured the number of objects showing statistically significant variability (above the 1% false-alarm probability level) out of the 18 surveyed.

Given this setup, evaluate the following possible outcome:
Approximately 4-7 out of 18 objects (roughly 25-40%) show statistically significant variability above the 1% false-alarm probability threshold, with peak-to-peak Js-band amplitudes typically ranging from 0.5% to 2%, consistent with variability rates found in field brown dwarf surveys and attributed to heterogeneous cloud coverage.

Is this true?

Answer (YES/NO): NO